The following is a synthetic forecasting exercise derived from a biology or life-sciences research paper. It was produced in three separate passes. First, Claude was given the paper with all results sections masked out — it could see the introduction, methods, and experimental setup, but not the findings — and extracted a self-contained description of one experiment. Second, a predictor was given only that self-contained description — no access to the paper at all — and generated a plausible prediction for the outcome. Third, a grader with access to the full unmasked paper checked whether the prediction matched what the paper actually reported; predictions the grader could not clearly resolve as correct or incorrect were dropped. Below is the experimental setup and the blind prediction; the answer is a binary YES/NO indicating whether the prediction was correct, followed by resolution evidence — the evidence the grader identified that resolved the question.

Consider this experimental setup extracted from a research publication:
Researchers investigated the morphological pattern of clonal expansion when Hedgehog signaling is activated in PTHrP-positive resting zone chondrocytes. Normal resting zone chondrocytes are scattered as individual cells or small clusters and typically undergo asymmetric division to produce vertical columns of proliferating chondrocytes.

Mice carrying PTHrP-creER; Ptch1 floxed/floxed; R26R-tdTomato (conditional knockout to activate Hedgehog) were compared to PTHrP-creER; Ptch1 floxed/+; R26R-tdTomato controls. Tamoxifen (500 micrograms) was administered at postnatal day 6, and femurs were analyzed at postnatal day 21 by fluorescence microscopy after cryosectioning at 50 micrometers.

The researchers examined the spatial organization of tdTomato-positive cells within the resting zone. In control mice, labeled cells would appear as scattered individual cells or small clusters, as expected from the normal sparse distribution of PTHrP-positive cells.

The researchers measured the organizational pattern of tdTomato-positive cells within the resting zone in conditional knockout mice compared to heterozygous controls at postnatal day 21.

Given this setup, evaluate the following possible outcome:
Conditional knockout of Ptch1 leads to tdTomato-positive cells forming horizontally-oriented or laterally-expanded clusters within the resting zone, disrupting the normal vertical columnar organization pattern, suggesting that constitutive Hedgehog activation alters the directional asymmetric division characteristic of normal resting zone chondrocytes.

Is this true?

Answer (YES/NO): NO